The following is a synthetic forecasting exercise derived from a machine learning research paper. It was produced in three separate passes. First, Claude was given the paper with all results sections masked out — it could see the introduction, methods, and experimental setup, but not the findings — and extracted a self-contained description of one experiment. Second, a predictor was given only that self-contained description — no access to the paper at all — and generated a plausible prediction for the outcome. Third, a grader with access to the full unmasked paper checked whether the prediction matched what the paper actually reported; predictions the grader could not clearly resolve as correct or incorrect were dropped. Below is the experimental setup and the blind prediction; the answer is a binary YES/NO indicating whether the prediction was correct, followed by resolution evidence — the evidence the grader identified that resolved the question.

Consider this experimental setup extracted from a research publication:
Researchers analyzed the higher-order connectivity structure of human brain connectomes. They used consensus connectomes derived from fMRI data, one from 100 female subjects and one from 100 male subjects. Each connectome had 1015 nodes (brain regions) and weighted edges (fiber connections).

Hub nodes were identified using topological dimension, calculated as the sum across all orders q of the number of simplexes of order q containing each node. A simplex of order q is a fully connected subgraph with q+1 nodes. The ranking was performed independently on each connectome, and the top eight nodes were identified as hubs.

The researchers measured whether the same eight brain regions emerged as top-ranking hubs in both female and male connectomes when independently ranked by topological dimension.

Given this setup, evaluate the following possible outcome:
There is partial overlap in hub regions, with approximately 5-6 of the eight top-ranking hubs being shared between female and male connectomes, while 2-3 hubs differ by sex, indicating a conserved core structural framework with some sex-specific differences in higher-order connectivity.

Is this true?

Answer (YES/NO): NO